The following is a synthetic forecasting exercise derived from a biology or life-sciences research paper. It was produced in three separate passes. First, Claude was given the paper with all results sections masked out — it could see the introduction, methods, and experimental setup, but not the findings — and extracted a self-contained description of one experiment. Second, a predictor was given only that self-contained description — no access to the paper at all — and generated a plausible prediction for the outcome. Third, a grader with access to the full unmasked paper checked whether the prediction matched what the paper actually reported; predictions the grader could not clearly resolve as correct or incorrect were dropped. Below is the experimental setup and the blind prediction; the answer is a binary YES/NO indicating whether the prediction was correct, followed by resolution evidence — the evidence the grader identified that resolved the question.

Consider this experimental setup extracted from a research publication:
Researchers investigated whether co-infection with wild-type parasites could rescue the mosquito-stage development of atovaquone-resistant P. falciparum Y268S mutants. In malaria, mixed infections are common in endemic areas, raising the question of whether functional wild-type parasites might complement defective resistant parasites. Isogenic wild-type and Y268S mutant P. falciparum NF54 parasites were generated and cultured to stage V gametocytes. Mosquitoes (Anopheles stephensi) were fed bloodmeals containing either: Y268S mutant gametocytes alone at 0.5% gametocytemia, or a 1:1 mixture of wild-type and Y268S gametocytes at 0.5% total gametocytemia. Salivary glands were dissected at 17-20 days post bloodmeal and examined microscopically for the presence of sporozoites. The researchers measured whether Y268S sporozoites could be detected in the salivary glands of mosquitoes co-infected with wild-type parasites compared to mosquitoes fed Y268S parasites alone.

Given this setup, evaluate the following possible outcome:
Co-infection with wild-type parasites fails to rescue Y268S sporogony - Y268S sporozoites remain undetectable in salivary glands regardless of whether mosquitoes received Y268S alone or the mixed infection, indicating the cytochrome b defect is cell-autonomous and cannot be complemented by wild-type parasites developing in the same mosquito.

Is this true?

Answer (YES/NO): YES